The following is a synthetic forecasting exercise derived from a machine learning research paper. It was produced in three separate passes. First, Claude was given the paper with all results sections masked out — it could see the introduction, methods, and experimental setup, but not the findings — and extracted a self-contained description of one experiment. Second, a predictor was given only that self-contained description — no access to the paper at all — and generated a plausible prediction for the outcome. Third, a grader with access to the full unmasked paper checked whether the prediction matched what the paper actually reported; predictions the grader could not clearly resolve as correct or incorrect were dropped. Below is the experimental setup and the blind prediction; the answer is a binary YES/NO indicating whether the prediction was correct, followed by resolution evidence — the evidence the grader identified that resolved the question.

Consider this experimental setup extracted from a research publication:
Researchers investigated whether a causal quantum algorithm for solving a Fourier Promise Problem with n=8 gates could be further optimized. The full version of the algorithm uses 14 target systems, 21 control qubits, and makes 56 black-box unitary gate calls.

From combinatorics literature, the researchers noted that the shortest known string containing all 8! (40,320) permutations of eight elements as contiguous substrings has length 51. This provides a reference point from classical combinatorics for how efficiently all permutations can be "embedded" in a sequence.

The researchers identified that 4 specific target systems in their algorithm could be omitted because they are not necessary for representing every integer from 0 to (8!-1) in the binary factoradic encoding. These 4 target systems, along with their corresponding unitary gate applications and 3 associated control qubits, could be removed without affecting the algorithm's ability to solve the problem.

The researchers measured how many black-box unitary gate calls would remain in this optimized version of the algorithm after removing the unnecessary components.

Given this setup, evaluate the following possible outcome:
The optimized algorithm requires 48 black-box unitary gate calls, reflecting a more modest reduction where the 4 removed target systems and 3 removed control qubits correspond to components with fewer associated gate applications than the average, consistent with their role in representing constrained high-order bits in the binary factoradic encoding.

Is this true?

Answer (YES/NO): NO